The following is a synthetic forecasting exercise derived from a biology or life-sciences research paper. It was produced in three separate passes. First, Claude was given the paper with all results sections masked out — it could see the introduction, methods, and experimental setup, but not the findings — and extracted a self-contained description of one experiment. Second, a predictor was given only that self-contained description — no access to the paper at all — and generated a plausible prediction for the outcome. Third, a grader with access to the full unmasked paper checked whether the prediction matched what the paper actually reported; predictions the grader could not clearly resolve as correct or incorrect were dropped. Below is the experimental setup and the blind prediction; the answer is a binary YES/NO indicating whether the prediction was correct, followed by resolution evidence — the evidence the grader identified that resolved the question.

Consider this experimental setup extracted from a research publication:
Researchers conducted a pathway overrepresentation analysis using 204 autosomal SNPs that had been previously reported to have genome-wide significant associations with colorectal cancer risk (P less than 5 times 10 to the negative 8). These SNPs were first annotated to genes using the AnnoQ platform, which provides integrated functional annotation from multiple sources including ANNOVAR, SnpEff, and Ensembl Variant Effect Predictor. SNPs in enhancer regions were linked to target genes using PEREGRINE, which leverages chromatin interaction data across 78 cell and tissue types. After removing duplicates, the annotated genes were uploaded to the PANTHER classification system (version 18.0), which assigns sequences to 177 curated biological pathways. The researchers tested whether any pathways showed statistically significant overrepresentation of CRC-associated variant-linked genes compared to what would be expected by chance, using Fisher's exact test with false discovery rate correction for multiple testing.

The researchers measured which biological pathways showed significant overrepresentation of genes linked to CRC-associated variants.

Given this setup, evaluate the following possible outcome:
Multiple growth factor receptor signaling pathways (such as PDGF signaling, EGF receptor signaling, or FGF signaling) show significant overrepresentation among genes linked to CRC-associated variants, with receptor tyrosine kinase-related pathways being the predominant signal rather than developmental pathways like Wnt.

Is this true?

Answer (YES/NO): NO